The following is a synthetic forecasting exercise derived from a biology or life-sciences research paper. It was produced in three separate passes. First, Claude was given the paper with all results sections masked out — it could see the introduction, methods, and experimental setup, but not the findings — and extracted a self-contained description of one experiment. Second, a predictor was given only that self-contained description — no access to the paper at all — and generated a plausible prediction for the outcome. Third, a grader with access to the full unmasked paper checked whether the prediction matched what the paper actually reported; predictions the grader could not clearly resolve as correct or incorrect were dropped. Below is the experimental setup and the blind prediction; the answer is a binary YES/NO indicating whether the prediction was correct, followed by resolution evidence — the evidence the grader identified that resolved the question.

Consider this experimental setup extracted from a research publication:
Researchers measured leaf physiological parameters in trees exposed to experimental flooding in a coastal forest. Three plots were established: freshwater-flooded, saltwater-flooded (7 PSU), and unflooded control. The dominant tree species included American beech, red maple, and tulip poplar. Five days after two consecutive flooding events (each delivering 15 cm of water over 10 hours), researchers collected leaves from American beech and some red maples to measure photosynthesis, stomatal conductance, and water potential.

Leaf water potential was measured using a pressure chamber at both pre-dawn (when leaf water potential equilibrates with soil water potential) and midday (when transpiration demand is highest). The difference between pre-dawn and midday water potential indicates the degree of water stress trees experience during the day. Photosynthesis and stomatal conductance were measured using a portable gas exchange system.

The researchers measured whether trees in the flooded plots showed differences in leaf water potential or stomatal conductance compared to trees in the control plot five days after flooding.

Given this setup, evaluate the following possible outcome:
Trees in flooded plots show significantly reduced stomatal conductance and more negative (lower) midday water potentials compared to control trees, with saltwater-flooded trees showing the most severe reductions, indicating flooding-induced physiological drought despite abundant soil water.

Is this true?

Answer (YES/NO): NO